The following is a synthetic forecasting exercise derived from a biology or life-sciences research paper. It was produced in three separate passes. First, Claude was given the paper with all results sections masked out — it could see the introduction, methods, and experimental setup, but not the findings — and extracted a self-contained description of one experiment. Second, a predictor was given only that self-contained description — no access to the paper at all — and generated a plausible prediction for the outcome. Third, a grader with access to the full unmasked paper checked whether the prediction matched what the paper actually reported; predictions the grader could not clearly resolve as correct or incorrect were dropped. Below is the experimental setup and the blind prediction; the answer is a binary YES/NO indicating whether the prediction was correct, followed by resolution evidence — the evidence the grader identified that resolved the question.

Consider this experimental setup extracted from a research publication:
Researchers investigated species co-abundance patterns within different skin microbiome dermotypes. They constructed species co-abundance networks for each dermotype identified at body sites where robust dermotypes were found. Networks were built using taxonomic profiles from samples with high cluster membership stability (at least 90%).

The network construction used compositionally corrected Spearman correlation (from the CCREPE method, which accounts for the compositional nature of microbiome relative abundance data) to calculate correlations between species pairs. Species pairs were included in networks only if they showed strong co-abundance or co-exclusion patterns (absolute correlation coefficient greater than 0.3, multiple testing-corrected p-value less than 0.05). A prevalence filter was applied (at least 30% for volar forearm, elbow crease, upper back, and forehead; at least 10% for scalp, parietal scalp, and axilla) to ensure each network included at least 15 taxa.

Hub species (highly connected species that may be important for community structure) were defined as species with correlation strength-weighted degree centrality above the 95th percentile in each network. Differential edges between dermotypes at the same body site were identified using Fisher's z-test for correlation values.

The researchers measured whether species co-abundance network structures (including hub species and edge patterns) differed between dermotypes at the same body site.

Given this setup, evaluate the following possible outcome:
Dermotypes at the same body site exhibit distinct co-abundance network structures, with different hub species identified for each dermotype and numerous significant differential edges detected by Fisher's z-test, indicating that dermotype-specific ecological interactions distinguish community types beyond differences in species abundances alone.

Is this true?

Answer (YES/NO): YES